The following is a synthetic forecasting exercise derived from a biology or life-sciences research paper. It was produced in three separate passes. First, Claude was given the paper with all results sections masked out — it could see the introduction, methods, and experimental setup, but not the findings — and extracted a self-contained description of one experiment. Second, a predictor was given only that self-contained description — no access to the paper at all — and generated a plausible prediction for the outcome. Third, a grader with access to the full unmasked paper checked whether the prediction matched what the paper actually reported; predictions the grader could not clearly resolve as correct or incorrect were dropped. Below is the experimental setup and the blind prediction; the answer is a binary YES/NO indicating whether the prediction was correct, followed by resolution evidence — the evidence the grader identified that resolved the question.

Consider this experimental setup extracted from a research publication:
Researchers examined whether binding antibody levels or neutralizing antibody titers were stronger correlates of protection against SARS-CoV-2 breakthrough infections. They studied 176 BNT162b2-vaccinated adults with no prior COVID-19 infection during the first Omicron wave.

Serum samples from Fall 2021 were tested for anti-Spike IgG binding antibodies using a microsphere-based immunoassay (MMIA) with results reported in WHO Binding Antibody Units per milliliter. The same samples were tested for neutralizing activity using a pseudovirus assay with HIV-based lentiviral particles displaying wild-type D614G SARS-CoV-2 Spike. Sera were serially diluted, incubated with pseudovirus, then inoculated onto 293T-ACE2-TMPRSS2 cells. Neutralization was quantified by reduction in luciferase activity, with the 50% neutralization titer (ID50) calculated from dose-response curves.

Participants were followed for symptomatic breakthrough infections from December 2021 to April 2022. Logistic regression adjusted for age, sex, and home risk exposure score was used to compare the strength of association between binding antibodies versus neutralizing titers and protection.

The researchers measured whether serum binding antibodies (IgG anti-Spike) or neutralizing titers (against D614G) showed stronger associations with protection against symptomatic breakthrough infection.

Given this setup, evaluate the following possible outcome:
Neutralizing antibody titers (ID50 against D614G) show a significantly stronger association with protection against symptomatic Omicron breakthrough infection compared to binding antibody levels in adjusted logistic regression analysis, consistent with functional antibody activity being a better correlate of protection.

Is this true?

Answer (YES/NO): NO